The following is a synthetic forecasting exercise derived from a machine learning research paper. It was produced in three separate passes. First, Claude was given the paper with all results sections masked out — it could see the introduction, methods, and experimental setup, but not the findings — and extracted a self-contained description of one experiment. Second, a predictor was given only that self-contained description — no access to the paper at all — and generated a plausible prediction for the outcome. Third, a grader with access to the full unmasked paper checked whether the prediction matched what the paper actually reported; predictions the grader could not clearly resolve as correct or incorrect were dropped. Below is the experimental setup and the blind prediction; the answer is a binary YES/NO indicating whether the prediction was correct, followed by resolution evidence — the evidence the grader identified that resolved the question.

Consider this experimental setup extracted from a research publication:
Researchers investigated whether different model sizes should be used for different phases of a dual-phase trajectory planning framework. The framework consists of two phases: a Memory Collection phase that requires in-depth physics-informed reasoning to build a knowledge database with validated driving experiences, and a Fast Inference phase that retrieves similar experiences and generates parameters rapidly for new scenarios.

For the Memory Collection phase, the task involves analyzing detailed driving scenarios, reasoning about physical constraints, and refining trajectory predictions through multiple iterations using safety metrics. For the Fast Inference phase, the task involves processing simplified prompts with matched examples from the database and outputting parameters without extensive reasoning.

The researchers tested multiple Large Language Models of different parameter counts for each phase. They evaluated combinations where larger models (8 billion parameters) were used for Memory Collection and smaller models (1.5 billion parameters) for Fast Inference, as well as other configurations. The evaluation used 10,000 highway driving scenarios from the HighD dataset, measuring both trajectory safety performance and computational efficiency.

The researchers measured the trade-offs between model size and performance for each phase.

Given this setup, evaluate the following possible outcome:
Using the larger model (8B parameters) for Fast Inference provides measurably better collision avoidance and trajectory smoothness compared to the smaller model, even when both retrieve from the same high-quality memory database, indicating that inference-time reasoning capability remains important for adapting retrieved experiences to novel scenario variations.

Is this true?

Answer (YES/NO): NO